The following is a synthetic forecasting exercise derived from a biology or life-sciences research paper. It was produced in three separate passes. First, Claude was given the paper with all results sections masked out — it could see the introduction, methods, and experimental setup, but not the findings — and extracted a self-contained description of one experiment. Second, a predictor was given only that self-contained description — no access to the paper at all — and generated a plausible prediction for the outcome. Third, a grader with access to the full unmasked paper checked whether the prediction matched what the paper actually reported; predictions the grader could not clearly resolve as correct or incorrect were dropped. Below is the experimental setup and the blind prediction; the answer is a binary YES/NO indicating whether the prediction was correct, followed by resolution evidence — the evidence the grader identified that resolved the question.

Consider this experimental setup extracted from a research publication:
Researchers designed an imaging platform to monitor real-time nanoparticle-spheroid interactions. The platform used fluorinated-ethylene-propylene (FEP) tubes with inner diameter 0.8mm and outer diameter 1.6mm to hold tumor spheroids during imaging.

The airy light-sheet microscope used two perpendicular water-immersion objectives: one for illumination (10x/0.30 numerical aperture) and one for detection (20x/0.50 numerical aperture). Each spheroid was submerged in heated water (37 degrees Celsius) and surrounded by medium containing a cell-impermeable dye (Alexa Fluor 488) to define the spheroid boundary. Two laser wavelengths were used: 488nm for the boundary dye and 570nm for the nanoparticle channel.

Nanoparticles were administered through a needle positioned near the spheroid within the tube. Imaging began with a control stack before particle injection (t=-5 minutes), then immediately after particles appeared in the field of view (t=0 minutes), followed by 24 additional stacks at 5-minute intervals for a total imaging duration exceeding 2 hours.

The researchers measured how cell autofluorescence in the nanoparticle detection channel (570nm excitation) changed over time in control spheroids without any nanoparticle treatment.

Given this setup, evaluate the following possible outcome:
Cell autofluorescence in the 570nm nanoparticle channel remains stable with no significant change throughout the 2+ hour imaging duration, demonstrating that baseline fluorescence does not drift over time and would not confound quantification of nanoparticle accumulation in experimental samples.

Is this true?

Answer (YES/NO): NO